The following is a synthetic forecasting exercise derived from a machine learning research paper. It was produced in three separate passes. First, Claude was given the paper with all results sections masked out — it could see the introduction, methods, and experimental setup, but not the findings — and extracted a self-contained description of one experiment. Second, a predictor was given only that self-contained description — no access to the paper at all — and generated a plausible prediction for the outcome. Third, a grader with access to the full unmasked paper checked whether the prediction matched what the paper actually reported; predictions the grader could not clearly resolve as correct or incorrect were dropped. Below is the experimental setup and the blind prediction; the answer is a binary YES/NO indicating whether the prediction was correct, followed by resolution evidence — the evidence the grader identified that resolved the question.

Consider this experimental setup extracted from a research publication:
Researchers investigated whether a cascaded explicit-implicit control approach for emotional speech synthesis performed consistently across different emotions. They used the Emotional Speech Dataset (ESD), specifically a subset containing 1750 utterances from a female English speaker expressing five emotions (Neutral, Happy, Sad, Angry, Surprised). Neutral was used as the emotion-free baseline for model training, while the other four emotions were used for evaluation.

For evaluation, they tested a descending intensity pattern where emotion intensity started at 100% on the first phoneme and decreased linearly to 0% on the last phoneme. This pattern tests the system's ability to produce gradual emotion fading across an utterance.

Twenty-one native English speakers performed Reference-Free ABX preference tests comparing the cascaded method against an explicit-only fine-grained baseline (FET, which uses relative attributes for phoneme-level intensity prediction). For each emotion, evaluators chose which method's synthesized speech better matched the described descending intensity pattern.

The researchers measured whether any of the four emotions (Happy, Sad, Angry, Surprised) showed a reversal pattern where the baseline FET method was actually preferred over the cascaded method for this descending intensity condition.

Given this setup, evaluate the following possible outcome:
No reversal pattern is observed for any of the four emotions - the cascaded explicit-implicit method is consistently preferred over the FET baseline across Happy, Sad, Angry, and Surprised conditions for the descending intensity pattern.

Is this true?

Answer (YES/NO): NO